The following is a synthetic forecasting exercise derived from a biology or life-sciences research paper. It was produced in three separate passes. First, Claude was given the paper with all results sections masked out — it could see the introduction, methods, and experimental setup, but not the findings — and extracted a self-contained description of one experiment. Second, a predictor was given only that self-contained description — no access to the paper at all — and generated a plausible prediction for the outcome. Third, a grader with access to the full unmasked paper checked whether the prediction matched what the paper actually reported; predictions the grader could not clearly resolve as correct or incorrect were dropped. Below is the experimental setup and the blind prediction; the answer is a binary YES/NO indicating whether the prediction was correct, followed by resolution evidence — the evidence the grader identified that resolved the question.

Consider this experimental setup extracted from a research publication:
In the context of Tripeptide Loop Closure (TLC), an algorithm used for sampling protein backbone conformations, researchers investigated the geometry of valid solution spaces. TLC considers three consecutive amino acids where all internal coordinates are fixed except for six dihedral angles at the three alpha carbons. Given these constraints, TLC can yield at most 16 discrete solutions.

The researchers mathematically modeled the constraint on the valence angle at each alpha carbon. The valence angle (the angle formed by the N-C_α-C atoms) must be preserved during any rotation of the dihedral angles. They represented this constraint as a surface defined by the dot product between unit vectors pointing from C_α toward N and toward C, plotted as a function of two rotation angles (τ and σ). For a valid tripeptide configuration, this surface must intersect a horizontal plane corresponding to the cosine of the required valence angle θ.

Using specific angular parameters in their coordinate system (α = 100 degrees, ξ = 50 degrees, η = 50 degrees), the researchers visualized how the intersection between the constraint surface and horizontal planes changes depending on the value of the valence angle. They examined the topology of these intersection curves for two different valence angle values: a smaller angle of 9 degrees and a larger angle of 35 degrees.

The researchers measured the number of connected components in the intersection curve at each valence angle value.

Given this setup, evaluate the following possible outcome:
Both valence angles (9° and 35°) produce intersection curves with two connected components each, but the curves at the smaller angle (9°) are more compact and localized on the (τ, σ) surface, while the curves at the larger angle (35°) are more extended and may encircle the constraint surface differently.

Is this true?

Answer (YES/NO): NO